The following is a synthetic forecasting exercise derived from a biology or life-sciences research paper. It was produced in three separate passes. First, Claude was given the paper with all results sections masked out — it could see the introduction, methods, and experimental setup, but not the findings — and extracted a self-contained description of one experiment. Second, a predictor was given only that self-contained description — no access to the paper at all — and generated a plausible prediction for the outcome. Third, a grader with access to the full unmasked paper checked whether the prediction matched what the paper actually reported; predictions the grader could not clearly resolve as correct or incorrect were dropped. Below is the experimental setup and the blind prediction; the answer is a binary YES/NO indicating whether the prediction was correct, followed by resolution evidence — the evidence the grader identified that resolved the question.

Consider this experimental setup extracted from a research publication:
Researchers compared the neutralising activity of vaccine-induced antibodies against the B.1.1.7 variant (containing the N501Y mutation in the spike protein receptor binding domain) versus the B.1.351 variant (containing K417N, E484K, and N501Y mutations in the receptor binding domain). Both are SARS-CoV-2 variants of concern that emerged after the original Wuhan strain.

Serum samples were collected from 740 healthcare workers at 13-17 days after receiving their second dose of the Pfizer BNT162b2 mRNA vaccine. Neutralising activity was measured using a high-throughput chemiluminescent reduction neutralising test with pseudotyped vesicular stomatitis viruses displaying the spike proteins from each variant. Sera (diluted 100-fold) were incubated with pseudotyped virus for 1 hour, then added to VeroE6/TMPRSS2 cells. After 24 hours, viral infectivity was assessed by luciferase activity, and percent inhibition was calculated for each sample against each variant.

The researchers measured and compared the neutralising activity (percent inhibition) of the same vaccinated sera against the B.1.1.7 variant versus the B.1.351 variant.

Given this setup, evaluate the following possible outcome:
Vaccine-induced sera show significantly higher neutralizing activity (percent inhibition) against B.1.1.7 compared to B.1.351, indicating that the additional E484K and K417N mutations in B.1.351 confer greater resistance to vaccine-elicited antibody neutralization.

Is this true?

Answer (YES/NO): NO